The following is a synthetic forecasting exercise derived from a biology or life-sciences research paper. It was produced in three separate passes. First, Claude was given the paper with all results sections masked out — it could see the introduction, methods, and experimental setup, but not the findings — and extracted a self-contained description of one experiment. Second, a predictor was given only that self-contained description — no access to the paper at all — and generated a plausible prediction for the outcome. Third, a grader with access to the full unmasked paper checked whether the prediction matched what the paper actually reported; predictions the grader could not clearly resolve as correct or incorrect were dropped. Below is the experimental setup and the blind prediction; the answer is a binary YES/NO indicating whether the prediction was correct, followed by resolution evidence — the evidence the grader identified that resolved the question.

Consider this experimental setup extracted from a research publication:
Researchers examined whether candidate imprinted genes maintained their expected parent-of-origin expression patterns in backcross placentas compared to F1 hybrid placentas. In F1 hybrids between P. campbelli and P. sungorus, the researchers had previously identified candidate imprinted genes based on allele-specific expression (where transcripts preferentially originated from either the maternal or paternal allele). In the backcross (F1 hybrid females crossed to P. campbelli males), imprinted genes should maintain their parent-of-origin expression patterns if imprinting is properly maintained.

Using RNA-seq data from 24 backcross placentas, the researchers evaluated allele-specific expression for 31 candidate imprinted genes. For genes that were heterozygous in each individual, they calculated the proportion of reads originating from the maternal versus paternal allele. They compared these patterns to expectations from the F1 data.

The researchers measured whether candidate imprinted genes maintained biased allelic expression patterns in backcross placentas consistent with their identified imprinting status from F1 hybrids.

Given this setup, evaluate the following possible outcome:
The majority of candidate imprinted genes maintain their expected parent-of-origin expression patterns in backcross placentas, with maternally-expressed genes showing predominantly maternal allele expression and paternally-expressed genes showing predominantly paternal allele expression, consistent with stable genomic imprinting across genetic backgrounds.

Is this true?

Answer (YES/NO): YES